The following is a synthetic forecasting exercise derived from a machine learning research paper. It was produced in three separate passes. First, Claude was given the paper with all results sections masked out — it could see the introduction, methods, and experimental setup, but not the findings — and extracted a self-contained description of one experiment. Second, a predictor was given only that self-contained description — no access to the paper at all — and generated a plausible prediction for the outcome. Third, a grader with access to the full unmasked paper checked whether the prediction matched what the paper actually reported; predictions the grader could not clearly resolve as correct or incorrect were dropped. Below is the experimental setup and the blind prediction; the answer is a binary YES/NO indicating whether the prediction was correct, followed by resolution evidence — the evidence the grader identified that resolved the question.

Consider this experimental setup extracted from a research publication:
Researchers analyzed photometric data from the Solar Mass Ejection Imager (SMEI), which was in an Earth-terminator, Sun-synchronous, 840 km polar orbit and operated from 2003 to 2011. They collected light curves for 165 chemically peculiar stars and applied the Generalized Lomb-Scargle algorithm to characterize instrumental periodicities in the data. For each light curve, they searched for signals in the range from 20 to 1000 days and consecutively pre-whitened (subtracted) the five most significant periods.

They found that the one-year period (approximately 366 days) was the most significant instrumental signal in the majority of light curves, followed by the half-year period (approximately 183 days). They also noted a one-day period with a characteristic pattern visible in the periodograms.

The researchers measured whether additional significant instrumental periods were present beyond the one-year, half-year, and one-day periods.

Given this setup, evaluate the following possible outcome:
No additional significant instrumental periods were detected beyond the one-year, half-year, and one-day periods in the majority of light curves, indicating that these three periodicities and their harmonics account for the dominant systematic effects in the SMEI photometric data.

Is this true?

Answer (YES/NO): NO